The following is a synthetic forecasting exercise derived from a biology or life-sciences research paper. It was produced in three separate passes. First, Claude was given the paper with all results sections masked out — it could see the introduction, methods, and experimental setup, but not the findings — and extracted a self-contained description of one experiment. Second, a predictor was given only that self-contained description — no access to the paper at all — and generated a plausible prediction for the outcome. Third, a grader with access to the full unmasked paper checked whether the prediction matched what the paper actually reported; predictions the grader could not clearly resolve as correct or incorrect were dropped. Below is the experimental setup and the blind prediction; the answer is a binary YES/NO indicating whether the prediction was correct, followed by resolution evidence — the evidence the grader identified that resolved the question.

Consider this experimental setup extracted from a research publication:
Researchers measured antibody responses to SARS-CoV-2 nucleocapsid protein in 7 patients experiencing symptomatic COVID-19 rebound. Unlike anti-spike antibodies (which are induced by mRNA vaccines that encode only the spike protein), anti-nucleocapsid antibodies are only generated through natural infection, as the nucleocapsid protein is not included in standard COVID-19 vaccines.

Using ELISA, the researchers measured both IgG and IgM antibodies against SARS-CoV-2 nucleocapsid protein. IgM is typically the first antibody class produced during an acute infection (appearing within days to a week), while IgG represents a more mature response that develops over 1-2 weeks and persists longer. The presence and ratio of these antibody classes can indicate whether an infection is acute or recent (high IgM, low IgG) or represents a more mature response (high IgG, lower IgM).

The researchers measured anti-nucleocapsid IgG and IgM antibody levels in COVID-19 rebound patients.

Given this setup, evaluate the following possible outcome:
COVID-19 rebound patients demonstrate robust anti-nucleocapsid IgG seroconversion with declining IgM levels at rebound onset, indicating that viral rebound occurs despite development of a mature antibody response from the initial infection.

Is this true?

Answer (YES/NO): NO